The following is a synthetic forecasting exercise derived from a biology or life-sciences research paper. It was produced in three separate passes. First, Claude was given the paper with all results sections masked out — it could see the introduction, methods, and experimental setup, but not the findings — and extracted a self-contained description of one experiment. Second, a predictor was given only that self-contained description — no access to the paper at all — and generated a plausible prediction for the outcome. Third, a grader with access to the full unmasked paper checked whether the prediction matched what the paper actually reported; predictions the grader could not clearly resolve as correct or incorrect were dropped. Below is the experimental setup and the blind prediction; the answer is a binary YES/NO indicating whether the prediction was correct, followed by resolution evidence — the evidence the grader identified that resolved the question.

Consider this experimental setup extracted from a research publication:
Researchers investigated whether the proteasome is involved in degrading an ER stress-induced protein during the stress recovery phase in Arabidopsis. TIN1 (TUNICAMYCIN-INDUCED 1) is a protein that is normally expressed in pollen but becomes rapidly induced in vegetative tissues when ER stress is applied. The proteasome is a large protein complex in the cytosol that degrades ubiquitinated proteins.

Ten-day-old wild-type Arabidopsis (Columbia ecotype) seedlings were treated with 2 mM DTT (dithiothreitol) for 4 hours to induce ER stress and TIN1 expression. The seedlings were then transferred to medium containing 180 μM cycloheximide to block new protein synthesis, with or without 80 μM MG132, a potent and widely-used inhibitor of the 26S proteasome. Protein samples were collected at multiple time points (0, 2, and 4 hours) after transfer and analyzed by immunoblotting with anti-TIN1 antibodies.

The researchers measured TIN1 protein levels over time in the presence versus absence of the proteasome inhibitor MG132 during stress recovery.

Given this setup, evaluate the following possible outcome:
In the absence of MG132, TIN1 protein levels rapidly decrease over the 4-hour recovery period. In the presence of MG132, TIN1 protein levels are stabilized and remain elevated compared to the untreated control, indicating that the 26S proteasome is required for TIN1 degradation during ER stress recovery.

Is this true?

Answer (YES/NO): YES